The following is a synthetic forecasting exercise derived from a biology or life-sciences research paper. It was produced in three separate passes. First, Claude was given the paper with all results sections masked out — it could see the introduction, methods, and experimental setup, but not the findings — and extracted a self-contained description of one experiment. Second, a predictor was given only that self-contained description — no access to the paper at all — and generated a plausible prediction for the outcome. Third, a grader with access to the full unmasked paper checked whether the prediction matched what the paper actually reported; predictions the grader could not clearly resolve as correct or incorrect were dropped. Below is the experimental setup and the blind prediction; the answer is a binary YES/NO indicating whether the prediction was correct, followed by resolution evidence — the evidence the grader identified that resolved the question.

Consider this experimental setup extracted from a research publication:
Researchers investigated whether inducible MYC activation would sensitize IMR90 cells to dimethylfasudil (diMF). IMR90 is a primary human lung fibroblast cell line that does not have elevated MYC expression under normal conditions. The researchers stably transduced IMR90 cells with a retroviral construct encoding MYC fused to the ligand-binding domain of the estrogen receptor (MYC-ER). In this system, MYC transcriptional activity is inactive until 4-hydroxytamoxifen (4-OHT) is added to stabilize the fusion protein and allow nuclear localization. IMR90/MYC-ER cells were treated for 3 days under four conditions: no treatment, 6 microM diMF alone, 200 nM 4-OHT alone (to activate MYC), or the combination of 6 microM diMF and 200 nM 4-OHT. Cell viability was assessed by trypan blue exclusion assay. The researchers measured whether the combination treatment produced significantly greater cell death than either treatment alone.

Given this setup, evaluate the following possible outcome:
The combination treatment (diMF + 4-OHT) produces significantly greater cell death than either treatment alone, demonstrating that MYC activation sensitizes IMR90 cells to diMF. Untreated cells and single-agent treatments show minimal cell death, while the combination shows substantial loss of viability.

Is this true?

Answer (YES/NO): YES